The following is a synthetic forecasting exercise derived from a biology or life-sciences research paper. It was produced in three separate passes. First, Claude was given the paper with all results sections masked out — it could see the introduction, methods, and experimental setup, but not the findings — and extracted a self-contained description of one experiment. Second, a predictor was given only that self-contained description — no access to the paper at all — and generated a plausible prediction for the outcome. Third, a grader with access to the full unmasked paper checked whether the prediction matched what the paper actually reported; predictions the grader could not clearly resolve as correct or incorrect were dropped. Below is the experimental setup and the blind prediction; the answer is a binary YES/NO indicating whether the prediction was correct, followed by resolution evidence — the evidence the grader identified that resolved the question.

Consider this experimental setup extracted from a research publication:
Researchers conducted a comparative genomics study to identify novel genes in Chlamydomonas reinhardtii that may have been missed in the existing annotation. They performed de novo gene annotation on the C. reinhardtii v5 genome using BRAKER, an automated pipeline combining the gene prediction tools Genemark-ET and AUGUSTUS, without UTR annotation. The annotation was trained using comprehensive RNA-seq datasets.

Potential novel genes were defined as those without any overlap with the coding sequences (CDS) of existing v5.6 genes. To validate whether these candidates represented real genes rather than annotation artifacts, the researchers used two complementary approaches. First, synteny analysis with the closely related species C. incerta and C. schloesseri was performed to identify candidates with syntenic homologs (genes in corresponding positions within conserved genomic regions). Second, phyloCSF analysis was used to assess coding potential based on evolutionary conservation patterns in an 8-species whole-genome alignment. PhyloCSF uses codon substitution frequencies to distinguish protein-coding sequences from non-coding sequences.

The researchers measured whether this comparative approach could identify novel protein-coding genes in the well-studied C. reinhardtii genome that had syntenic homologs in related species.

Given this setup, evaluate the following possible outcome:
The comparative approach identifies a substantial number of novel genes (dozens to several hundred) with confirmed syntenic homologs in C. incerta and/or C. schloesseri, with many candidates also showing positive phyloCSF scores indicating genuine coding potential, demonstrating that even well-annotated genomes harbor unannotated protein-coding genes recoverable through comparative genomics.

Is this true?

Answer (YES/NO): YES